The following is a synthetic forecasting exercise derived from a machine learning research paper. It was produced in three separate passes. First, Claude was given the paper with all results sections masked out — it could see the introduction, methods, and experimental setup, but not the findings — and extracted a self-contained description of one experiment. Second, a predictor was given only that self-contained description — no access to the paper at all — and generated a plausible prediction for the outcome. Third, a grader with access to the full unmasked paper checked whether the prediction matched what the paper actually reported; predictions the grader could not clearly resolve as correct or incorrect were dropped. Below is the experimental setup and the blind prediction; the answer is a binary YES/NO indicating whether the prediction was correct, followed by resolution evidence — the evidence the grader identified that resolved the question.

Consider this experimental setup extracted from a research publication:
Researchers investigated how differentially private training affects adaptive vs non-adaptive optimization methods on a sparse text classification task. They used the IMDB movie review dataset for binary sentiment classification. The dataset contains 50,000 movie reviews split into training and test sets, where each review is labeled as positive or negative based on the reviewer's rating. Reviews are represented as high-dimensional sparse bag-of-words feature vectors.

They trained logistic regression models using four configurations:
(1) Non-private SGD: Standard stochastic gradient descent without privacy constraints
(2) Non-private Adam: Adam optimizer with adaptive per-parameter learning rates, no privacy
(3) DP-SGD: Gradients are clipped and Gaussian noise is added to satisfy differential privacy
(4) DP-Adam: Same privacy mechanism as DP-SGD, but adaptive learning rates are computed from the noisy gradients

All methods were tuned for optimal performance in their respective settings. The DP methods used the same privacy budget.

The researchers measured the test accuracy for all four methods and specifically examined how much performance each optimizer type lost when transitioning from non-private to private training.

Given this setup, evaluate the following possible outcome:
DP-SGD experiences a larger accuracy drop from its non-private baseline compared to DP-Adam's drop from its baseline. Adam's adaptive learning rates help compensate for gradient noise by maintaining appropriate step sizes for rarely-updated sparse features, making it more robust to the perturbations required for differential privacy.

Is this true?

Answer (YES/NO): NO